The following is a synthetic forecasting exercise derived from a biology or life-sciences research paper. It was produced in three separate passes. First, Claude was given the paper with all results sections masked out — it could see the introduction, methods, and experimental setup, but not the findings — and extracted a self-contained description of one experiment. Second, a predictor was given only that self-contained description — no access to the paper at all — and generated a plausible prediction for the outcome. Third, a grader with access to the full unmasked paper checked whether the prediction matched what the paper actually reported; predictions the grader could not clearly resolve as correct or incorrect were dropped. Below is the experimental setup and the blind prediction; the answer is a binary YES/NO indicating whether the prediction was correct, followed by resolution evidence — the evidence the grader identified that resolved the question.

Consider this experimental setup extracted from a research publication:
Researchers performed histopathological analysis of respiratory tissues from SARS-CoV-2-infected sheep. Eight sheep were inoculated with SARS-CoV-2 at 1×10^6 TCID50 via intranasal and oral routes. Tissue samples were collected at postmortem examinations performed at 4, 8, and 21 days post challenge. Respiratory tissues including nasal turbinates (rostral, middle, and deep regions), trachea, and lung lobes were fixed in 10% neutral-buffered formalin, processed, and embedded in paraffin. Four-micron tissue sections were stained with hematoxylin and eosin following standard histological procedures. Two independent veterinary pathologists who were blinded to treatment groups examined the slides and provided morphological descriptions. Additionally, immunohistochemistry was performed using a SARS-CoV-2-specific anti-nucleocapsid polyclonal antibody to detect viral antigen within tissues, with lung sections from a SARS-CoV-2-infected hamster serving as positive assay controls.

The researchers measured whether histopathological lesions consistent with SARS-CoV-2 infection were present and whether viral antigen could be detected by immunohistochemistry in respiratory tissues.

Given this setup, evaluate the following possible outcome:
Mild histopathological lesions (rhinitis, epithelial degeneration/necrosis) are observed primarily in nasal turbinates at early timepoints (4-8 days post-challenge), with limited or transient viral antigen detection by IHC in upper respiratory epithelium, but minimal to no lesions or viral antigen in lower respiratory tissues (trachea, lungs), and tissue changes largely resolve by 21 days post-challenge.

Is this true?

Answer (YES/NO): NO